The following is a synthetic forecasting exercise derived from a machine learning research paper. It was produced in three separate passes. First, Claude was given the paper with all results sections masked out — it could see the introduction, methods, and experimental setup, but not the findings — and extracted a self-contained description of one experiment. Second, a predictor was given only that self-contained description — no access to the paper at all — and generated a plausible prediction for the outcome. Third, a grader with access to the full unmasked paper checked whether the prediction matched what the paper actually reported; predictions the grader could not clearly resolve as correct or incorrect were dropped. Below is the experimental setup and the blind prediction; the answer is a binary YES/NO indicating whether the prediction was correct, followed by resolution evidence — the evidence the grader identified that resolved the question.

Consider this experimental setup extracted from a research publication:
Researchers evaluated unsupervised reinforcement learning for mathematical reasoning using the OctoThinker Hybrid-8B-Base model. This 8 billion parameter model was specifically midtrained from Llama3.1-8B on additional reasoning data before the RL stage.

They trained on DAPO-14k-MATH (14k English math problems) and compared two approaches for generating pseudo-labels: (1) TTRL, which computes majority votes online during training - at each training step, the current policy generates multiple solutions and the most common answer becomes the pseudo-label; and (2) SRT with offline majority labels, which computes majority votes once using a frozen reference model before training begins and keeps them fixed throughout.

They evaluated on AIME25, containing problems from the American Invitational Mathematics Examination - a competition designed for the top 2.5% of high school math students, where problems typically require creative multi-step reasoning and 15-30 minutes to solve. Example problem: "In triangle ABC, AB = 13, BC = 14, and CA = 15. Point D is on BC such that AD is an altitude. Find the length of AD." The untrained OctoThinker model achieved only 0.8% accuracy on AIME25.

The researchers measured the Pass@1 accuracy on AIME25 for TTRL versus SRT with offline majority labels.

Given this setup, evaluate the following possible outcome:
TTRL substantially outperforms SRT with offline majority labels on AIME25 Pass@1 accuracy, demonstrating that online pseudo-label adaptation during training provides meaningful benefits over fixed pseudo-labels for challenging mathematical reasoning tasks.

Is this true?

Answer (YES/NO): NO